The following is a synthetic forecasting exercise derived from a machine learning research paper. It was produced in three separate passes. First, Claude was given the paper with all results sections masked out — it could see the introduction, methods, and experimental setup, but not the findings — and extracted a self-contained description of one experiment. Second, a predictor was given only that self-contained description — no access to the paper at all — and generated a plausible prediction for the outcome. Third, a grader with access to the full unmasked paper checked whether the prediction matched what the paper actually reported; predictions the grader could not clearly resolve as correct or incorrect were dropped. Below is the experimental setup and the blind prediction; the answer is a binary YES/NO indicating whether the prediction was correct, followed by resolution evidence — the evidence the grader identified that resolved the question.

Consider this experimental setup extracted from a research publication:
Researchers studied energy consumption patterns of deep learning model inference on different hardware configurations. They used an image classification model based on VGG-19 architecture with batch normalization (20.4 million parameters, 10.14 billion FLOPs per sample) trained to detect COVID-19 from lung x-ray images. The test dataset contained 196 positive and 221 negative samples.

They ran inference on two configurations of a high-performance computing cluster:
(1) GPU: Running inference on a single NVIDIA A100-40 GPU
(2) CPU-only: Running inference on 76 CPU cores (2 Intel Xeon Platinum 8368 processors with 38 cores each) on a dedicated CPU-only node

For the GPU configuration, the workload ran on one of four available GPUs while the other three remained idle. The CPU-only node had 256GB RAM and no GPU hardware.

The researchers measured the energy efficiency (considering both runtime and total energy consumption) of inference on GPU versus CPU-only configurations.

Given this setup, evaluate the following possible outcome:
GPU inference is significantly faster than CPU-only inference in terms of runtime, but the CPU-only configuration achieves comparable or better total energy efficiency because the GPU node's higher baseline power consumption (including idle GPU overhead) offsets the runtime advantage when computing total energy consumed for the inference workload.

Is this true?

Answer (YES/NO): NO